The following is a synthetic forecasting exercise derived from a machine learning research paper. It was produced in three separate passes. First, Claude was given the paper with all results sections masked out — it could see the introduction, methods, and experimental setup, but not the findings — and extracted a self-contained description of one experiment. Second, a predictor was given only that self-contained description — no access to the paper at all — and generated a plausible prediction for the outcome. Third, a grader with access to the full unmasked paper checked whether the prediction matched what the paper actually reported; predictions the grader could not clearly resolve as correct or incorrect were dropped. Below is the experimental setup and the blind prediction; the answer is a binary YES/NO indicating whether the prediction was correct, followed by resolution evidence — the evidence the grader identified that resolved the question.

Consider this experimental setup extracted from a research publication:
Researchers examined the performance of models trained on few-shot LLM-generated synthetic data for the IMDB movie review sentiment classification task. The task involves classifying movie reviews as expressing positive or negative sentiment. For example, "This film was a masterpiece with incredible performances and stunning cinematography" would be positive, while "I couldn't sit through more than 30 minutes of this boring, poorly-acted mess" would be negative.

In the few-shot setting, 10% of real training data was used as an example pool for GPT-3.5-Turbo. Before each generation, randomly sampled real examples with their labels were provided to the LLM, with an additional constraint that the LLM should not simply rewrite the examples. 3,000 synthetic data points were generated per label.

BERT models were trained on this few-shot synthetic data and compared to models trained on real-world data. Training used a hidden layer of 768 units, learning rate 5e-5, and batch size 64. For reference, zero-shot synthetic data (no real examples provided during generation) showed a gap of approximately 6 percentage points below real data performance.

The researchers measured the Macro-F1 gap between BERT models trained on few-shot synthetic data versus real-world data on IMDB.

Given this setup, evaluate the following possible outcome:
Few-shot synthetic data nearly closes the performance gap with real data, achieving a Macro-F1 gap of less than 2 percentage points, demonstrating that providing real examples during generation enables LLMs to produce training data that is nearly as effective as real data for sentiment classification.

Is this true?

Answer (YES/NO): NO